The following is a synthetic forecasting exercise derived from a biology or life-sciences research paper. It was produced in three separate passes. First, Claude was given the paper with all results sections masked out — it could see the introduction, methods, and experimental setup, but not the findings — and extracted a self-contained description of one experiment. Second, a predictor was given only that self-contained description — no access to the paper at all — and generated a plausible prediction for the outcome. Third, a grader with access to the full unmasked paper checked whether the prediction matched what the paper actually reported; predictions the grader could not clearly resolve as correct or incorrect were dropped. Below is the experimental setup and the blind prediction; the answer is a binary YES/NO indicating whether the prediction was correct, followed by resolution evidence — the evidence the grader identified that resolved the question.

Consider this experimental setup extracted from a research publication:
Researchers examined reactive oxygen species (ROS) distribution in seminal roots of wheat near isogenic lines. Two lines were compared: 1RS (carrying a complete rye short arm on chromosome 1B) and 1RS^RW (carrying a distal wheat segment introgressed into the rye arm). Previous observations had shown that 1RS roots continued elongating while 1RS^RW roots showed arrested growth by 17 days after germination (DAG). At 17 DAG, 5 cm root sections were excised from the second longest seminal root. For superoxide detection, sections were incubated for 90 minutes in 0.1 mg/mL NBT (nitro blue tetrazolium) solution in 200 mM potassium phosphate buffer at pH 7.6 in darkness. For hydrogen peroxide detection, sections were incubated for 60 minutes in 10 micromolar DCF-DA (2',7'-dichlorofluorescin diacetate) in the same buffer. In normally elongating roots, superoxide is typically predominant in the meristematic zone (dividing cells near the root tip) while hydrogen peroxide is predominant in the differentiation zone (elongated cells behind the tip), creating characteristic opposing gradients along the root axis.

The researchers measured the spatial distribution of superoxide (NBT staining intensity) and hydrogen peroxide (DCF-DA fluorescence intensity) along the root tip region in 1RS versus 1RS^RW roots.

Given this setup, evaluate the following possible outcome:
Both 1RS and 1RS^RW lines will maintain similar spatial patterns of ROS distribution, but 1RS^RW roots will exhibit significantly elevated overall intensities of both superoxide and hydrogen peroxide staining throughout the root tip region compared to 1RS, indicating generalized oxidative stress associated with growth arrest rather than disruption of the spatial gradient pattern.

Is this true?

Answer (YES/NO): NO